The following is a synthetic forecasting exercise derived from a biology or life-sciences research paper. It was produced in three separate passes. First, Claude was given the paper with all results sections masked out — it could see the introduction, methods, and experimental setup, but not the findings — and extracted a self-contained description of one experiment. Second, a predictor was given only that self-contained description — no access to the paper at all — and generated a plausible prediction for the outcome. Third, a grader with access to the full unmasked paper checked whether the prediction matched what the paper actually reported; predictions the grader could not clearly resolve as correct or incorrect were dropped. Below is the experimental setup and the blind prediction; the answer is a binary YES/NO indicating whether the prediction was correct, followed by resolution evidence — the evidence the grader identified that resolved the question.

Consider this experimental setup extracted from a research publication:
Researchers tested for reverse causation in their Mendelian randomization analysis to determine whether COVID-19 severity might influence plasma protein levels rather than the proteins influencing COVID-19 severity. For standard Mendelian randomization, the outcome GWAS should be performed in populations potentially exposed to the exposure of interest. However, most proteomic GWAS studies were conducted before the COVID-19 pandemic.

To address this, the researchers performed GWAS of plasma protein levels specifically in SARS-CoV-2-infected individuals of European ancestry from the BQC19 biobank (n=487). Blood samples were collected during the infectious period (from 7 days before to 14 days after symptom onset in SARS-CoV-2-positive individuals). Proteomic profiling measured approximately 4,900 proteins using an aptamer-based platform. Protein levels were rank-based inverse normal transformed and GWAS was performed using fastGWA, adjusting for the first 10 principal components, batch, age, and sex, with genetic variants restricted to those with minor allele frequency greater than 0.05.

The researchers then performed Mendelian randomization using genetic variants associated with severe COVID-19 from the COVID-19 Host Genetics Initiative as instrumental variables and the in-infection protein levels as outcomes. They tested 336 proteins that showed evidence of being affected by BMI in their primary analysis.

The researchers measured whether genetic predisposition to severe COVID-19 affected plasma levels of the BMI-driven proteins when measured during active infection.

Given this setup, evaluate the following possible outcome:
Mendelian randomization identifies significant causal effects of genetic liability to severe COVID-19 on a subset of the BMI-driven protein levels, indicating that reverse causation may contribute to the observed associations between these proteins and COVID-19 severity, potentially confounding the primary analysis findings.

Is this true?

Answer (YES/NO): NO